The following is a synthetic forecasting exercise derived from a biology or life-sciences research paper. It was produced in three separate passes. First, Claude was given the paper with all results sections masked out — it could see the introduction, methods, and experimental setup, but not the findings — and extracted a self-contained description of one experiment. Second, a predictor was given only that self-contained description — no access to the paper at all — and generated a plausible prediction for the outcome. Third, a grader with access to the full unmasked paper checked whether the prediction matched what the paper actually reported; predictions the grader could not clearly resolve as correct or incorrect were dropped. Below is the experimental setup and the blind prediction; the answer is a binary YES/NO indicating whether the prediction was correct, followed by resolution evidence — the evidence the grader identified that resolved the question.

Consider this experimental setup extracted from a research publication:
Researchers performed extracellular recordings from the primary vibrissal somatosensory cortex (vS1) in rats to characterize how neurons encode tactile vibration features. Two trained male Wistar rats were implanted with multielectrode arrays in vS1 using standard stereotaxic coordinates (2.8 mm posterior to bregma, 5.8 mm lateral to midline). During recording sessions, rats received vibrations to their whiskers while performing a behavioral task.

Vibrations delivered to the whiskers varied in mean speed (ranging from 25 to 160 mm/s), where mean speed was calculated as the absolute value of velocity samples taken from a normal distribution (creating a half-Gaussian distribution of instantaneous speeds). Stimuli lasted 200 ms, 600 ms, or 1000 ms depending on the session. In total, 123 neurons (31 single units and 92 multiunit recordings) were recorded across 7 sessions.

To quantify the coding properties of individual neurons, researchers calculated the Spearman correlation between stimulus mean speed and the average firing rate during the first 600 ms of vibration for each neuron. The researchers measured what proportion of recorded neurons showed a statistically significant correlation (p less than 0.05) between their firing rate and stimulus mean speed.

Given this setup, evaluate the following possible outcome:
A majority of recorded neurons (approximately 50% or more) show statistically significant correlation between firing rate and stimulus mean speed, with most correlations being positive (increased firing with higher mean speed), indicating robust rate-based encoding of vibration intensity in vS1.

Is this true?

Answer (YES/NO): NO